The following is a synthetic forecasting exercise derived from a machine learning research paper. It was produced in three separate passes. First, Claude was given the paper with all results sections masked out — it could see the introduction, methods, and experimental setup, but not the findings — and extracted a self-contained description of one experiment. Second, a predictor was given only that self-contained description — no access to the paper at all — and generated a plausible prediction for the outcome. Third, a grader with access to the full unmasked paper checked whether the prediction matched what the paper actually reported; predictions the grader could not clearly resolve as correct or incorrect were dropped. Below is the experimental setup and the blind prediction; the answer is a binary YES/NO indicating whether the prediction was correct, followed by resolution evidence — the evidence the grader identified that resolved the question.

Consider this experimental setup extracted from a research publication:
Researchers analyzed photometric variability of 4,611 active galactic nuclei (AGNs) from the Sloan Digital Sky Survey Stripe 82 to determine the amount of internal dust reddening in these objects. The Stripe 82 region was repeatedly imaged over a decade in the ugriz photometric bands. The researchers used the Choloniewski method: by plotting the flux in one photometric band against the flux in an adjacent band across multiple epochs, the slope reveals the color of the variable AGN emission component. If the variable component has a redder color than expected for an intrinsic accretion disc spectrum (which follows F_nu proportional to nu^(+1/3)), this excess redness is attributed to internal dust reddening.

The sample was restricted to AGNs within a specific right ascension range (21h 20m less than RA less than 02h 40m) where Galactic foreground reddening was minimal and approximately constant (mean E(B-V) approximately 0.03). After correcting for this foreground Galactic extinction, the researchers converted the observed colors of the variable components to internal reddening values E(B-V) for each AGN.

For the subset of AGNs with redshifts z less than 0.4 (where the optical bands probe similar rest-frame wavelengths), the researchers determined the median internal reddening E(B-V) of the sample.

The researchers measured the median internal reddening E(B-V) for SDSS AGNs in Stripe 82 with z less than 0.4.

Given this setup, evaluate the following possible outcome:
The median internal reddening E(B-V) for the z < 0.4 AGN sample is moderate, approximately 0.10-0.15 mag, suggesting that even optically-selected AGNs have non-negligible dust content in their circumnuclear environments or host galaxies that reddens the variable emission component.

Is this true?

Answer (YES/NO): YES